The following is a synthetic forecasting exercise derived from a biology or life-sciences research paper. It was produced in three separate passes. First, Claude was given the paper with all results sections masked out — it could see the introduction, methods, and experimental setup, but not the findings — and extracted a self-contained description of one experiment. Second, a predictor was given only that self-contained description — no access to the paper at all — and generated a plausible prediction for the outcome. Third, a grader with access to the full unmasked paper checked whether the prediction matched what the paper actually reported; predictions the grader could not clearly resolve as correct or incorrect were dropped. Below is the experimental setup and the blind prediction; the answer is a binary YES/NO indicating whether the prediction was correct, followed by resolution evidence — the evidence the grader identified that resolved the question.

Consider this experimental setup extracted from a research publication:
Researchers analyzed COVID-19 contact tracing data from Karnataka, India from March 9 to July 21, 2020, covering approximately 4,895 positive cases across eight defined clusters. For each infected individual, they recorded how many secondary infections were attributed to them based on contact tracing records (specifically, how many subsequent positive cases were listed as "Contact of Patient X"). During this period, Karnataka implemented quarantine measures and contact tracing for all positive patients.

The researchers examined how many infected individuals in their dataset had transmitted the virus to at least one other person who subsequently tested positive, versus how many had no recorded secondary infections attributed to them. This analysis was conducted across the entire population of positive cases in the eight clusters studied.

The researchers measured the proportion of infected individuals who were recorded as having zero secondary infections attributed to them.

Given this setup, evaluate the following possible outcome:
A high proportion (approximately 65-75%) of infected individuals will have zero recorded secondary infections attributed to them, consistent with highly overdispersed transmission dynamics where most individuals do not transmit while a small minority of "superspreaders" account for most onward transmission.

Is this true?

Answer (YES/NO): NO